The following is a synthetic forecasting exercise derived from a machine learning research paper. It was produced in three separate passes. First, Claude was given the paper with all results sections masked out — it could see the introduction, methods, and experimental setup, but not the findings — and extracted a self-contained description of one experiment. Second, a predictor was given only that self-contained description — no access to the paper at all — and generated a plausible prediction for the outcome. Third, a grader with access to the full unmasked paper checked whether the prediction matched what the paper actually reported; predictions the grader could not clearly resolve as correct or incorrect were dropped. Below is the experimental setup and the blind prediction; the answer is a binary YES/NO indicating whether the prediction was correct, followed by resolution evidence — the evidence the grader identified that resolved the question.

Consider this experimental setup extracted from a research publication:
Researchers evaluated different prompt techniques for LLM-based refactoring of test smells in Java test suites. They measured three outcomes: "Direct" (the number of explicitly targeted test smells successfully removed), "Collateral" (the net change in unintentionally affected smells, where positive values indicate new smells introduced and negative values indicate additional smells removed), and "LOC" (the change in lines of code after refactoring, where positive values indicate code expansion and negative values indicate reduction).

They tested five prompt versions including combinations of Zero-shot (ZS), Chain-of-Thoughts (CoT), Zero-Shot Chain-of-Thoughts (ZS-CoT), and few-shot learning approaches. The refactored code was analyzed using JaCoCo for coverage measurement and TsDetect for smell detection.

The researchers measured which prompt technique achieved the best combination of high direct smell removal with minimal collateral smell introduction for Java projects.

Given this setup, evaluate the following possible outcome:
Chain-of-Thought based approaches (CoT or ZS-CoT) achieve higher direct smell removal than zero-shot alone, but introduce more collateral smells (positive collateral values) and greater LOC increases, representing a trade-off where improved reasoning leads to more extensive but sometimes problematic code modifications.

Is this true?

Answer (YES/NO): NO